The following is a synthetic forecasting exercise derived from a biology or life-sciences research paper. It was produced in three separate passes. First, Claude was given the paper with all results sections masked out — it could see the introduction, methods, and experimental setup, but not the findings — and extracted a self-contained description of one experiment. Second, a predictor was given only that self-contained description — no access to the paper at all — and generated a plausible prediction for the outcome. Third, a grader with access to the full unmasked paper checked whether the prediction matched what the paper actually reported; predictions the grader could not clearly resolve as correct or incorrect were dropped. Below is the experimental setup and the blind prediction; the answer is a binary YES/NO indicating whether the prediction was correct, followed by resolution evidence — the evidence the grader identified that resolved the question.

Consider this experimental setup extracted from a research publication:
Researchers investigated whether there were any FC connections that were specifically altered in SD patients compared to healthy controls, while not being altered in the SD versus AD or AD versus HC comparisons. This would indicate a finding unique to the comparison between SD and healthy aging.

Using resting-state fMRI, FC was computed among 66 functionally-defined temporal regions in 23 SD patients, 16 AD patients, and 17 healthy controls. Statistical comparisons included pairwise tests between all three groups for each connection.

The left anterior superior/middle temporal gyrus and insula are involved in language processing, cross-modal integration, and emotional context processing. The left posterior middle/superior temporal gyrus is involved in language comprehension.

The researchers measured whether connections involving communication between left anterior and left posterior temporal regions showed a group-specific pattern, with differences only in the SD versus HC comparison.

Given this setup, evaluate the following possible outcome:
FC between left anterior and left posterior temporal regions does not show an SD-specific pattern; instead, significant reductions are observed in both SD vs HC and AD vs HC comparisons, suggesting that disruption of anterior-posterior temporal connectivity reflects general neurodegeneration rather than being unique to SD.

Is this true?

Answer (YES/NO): NO